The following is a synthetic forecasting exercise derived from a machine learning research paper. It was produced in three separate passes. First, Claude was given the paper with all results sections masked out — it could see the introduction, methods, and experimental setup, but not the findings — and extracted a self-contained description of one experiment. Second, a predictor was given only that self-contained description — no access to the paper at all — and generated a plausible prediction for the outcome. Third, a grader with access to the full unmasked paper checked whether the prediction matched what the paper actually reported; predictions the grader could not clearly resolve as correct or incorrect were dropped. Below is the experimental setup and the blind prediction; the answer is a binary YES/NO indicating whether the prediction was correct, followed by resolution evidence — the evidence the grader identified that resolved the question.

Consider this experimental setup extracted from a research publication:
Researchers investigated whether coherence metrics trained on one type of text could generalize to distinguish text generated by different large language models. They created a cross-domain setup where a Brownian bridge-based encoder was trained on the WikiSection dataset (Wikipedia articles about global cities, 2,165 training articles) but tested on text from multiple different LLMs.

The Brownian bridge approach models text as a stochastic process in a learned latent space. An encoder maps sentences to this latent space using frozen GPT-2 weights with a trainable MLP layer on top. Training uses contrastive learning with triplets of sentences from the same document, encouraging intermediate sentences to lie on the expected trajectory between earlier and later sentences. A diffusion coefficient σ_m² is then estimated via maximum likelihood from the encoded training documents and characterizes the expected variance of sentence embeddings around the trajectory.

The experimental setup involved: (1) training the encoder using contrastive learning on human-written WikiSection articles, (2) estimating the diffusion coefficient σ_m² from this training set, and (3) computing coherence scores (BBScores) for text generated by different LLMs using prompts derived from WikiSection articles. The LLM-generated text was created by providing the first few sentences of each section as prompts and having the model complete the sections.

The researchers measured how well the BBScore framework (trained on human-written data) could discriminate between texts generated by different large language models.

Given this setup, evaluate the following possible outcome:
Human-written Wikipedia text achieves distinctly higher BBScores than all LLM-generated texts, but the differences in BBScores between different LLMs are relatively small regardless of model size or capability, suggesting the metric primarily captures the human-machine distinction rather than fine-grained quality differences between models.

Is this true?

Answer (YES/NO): NO